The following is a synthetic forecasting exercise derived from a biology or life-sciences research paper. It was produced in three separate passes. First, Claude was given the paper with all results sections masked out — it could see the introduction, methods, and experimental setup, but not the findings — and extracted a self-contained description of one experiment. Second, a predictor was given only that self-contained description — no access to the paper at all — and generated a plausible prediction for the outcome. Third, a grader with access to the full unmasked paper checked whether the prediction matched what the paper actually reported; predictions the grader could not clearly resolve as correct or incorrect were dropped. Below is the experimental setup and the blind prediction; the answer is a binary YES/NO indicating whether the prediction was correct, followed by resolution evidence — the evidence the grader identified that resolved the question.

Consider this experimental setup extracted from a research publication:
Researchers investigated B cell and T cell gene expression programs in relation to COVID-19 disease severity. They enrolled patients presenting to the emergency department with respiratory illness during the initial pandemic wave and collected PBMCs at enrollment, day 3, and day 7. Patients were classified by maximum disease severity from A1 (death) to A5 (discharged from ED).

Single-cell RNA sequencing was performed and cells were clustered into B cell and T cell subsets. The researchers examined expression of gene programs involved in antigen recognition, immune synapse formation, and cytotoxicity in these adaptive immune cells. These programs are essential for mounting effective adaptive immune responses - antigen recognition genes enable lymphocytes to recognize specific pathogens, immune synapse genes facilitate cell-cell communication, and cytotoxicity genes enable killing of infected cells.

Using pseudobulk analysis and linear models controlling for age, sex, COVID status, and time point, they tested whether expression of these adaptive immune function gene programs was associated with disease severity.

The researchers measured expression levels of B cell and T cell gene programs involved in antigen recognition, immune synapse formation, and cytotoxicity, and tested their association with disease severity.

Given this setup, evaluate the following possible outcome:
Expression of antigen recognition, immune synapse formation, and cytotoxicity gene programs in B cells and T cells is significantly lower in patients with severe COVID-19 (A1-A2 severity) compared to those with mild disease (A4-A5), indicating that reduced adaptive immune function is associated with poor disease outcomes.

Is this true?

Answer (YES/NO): YES